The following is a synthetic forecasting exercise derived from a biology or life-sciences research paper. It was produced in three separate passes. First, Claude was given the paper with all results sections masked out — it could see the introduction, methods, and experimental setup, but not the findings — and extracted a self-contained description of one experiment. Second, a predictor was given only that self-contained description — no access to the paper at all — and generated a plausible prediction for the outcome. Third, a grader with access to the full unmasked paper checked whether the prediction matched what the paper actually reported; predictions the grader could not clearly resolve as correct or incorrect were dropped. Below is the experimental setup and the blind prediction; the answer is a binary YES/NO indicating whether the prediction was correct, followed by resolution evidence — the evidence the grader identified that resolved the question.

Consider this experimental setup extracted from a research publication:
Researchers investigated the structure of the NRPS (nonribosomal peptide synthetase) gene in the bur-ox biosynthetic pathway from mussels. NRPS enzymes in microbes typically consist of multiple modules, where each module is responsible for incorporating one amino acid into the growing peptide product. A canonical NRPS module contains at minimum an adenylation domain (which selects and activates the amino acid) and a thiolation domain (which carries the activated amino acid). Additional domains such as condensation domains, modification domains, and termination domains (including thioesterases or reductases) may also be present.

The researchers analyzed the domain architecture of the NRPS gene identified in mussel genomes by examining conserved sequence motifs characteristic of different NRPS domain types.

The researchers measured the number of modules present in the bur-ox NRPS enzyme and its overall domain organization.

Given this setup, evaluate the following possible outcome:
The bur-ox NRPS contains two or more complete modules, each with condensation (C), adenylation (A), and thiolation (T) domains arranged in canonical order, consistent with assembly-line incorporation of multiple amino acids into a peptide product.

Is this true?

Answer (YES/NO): NO